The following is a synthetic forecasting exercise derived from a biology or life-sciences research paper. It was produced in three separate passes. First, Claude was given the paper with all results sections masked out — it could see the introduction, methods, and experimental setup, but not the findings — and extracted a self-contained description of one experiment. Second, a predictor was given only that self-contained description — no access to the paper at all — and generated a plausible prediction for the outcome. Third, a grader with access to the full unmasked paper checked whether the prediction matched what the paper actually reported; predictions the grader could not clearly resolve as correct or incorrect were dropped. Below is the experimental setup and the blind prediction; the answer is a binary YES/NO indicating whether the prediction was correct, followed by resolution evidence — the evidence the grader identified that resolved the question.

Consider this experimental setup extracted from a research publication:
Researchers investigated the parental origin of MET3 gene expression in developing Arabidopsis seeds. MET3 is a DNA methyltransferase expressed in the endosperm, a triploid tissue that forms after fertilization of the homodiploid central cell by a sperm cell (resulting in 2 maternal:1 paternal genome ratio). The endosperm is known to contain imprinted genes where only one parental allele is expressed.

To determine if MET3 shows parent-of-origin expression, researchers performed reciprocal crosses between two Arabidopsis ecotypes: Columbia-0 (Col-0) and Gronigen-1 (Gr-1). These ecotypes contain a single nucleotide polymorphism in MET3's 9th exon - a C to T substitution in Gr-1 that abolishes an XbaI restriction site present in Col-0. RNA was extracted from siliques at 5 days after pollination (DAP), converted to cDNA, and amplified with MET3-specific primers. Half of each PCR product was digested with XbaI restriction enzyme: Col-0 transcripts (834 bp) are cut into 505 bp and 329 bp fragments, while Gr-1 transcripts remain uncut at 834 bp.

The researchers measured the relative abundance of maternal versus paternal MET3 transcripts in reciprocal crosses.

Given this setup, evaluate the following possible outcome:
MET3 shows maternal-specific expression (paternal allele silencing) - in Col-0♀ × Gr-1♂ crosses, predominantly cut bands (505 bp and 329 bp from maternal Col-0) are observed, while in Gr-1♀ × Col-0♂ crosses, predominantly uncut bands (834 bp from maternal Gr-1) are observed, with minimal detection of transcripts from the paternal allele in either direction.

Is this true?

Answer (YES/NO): NO